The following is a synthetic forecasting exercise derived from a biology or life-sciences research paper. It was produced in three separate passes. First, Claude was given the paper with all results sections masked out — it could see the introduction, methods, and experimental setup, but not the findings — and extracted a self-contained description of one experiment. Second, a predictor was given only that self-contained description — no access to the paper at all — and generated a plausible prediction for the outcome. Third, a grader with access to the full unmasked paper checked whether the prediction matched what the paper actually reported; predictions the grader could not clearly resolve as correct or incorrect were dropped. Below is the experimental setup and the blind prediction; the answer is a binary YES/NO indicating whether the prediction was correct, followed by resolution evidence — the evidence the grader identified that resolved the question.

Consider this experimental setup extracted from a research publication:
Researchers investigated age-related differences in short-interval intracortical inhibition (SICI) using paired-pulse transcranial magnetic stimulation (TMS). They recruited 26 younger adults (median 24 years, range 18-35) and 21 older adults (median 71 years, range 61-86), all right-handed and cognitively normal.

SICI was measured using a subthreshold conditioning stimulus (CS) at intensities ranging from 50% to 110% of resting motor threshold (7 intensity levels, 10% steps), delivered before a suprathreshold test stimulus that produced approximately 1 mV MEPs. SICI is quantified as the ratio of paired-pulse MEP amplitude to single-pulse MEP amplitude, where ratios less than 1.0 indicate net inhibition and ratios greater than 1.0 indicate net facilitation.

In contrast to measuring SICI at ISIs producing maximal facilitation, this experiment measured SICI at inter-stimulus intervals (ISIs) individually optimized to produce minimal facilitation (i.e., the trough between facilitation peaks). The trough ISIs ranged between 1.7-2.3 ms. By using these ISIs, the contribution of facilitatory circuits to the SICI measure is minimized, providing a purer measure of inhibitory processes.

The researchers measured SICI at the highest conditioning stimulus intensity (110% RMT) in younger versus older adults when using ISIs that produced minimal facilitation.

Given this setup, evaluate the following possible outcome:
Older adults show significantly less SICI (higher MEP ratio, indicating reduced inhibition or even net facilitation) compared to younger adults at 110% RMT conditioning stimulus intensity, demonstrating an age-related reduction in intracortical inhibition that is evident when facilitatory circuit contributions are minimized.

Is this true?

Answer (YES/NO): NO